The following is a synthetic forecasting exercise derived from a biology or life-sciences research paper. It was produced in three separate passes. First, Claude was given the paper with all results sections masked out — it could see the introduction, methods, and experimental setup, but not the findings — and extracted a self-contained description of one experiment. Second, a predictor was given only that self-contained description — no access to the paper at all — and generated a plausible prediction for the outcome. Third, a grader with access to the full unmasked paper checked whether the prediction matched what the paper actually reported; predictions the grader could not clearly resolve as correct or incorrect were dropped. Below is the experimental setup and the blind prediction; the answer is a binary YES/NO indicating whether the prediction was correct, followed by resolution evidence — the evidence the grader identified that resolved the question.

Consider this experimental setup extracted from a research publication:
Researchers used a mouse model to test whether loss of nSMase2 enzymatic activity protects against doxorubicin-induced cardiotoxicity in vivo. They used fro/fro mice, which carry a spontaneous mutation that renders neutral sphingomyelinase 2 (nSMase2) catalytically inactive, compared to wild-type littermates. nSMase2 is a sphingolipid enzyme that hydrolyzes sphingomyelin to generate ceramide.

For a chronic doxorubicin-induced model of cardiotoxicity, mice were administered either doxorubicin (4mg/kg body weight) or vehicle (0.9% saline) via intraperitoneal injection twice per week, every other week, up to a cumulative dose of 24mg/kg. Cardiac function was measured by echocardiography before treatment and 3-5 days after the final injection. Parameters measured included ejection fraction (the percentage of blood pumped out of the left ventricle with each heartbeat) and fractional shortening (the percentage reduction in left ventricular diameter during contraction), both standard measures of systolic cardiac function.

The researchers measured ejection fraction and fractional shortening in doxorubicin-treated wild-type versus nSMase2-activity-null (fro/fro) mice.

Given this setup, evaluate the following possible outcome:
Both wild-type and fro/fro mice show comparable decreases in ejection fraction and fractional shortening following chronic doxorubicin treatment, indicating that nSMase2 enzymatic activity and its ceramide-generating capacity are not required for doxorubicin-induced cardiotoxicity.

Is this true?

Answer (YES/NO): NO